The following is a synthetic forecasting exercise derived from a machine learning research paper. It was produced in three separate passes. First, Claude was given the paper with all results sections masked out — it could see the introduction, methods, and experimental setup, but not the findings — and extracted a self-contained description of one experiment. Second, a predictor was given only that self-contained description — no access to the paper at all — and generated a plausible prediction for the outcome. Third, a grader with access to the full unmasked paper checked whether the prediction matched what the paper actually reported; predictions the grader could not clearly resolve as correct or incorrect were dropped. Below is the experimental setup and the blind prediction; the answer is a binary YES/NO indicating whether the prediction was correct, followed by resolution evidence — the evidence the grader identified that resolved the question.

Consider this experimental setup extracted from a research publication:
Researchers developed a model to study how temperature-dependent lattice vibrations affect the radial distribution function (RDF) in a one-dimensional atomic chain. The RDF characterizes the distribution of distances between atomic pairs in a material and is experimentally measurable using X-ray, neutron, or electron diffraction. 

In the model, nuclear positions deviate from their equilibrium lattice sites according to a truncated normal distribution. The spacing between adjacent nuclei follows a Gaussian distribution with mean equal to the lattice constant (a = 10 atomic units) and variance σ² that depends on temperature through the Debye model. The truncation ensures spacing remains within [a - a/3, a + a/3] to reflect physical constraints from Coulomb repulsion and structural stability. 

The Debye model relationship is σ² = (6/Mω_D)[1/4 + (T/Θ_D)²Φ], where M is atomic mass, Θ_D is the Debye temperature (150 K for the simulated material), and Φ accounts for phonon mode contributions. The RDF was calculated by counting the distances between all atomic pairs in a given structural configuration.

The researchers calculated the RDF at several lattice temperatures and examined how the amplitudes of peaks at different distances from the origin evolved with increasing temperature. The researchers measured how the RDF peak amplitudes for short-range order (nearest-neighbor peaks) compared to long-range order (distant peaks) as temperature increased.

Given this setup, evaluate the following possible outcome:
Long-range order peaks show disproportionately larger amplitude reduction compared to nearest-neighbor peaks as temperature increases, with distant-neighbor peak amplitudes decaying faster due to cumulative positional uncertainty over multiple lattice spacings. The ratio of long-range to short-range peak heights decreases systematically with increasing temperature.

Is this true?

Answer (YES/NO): YES